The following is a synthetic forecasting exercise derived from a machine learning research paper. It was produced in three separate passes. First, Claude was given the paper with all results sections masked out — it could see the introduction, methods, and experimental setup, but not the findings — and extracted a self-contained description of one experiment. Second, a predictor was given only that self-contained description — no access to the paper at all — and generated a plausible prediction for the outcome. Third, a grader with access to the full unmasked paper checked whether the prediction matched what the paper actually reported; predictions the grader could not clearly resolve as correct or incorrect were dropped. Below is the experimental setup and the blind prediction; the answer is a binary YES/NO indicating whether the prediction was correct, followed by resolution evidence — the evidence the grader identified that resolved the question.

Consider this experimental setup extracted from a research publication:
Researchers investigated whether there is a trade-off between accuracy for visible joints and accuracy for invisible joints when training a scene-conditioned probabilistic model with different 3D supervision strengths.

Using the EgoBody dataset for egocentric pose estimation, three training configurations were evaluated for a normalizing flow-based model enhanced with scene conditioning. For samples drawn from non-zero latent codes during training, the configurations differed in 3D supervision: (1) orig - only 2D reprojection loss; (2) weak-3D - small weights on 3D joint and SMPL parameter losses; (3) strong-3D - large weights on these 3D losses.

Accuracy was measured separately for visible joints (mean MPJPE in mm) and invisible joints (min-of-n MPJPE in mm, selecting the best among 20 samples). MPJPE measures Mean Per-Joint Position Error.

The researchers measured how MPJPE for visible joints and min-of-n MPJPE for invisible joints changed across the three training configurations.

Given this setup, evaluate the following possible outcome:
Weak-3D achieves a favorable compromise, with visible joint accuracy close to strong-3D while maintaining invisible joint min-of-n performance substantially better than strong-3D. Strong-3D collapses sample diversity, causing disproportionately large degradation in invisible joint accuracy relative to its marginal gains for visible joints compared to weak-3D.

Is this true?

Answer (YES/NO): YES